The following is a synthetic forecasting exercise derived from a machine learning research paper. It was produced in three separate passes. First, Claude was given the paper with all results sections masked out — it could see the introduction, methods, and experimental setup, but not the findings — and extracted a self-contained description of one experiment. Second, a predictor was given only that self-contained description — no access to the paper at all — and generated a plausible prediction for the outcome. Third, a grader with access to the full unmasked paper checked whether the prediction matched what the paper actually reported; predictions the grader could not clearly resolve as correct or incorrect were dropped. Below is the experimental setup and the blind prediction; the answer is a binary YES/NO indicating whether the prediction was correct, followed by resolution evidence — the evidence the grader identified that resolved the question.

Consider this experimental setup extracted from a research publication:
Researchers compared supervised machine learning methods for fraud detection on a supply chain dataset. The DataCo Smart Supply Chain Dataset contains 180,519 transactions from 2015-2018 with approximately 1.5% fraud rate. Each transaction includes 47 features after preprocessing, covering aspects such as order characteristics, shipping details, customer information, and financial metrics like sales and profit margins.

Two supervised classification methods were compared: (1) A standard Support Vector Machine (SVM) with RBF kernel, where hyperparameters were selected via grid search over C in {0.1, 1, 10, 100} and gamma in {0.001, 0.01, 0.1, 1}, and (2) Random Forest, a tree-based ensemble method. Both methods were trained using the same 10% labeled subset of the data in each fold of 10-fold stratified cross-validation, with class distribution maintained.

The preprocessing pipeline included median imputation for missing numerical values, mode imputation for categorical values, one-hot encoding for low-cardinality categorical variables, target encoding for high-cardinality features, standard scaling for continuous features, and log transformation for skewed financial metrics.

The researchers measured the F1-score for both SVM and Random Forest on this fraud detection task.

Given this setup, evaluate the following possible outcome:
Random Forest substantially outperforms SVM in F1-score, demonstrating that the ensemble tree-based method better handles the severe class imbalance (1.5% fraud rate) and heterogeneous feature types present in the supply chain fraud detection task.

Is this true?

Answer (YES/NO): YES